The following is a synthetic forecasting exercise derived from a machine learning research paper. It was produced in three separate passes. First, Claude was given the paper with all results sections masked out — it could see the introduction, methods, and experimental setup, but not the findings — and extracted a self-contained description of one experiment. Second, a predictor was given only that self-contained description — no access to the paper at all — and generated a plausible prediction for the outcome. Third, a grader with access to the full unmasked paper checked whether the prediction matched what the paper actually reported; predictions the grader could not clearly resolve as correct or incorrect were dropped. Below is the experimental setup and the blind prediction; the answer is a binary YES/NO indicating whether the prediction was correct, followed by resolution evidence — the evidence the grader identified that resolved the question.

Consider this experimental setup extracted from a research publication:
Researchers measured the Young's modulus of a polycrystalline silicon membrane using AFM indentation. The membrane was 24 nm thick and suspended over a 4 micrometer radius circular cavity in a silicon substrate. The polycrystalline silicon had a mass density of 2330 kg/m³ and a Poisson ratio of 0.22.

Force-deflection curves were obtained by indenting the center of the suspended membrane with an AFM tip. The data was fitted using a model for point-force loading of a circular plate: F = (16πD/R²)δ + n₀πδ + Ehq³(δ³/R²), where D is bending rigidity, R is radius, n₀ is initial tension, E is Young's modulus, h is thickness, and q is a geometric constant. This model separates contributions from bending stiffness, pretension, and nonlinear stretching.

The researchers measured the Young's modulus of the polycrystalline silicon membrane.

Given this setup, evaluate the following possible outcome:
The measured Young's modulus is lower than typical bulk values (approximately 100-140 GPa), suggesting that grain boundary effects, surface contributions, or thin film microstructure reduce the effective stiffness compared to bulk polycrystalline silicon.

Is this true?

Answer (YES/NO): NO